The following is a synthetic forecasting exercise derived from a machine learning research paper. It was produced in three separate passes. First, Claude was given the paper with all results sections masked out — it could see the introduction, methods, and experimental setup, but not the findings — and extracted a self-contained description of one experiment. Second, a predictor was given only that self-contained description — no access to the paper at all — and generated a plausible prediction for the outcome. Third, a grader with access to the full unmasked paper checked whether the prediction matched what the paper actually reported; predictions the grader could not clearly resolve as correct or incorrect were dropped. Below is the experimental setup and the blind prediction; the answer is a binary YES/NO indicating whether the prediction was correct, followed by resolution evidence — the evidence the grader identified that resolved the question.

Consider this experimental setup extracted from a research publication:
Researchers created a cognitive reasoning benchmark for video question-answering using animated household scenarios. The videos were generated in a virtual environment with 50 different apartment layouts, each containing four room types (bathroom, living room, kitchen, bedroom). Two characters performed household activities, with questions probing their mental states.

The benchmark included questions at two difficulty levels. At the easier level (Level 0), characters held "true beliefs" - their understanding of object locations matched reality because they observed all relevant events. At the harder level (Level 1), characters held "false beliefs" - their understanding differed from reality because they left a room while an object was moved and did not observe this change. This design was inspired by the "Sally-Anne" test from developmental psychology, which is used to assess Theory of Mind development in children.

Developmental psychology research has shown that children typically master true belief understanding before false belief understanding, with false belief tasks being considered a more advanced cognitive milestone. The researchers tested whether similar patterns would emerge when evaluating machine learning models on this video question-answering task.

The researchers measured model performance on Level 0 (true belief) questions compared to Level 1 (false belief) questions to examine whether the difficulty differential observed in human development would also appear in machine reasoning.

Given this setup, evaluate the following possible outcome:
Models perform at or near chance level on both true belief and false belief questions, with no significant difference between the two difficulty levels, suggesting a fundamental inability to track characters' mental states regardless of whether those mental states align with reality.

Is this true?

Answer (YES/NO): NO